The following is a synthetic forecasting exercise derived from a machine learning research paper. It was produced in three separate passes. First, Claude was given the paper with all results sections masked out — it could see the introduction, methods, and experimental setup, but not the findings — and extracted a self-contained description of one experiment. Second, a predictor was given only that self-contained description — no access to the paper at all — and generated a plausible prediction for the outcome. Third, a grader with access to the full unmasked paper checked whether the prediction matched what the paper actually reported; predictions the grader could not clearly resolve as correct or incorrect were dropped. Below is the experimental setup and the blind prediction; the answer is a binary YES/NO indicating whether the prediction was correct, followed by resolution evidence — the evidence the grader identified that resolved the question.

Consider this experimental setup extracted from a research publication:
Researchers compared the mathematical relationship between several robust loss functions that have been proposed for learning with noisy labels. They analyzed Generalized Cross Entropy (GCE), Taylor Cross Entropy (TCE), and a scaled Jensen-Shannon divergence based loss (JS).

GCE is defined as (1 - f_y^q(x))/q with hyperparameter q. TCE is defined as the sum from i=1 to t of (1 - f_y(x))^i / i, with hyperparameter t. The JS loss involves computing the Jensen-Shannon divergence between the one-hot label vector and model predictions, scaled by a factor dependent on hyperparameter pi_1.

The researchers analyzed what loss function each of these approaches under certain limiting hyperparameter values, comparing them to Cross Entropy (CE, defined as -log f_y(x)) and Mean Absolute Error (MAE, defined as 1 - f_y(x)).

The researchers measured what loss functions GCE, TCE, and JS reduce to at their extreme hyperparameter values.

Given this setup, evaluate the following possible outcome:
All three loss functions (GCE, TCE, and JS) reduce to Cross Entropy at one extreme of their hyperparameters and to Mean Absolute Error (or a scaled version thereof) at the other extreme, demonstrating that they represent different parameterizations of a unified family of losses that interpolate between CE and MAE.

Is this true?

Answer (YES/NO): YES